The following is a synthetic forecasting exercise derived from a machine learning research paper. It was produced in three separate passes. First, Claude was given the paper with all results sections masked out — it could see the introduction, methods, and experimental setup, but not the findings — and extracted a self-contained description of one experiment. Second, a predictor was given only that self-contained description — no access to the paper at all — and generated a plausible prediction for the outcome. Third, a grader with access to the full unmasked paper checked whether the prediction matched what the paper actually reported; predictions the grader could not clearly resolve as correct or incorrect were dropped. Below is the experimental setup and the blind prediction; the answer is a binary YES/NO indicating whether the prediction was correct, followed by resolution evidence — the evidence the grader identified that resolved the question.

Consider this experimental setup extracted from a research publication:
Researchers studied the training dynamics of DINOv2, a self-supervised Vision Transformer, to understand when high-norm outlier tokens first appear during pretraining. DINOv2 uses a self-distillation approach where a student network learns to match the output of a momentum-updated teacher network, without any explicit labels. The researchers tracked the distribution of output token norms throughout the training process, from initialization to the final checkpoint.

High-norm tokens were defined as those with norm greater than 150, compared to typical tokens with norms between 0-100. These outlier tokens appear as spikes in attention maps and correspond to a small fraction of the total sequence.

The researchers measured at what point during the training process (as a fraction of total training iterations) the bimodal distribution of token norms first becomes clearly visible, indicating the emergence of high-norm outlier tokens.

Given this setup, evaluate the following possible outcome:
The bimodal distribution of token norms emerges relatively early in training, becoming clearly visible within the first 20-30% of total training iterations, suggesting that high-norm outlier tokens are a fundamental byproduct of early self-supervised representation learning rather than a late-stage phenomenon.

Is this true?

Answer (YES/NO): NO